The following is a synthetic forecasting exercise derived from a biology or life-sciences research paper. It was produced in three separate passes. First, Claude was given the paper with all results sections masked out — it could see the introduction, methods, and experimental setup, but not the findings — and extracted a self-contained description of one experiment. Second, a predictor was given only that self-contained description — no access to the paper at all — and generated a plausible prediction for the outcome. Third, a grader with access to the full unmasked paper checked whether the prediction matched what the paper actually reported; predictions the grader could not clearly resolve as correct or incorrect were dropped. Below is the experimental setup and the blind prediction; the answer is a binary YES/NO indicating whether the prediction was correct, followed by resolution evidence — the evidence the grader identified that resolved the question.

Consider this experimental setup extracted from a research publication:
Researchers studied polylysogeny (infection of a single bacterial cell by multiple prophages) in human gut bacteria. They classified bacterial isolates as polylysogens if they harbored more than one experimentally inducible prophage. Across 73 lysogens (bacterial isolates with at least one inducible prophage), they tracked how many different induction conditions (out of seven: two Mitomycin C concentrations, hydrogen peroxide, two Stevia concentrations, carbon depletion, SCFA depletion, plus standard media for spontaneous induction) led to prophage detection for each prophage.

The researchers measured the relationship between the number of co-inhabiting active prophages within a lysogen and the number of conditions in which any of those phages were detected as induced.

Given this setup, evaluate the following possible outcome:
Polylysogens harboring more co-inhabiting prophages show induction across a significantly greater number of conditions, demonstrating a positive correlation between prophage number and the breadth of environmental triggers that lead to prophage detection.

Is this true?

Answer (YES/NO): YES